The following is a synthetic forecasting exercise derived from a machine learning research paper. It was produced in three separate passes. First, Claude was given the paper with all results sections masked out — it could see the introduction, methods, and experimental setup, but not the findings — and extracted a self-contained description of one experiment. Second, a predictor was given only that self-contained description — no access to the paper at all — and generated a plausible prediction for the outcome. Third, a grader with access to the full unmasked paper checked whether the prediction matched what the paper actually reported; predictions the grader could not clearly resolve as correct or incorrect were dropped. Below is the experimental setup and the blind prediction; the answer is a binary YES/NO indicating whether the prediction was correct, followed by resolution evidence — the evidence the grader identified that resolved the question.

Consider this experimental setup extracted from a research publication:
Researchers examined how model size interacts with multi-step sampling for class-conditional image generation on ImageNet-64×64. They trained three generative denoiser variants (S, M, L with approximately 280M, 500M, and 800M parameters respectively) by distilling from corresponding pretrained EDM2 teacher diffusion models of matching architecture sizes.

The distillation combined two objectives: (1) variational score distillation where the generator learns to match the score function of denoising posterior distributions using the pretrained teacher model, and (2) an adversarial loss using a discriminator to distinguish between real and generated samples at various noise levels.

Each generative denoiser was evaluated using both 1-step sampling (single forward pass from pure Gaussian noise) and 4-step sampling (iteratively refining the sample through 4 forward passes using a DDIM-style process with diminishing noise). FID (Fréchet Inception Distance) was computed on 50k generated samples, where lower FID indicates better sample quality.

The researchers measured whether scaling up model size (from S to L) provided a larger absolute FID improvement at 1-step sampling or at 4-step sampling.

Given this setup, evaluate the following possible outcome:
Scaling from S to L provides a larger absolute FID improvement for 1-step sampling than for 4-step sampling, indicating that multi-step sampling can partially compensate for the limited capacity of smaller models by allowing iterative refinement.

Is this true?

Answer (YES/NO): NO